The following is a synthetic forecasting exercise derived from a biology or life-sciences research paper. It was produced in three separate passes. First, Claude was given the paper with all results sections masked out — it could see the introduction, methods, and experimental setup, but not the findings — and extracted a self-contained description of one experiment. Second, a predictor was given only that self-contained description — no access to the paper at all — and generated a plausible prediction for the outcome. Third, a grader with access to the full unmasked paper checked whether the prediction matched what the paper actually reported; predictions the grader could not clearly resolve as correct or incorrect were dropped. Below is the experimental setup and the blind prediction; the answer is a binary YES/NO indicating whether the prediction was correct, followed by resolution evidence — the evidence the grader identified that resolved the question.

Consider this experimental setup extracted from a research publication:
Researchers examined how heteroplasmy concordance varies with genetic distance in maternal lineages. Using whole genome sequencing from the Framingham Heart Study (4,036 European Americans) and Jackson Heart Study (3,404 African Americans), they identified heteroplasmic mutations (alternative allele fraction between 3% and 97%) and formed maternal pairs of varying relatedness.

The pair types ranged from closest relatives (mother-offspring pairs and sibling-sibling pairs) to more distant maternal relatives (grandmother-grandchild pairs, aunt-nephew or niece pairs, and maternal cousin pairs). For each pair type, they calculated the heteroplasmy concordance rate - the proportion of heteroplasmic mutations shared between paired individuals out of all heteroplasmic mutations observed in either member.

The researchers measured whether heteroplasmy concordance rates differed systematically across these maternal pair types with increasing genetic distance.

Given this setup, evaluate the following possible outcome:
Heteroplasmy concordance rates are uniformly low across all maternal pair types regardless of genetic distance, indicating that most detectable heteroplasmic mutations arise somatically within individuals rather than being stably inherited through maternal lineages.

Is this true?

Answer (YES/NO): NO